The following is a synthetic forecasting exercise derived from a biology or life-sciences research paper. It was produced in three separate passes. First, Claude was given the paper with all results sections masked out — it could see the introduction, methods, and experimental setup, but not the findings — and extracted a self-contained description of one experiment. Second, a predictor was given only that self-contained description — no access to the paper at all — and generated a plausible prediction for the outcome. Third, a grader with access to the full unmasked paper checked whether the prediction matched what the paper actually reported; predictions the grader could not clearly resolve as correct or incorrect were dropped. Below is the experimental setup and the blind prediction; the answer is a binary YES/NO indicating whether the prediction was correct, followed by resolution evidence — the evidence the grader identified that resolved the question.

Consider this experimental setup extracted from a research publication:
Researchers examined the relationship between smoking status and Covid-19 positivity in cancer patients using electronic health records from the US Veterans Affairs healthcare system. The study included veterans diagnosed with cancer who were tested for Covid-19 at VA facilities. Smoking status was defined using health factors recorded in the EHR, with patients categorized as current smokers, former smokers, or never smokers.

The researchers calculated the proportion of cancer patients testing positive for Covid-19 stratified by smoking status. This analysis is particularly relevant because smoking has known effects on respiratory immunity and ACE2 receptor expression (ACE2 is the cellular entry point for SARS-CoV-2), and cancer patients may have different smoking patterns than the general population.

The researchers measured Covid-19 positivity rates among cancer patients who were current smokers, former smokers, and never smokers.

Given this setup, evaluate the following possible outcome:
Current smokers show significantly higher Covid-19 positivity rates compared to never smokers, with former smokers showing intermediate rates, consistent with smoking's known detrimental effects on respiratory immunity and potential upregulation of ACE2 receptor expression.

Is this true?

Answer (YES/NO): NO